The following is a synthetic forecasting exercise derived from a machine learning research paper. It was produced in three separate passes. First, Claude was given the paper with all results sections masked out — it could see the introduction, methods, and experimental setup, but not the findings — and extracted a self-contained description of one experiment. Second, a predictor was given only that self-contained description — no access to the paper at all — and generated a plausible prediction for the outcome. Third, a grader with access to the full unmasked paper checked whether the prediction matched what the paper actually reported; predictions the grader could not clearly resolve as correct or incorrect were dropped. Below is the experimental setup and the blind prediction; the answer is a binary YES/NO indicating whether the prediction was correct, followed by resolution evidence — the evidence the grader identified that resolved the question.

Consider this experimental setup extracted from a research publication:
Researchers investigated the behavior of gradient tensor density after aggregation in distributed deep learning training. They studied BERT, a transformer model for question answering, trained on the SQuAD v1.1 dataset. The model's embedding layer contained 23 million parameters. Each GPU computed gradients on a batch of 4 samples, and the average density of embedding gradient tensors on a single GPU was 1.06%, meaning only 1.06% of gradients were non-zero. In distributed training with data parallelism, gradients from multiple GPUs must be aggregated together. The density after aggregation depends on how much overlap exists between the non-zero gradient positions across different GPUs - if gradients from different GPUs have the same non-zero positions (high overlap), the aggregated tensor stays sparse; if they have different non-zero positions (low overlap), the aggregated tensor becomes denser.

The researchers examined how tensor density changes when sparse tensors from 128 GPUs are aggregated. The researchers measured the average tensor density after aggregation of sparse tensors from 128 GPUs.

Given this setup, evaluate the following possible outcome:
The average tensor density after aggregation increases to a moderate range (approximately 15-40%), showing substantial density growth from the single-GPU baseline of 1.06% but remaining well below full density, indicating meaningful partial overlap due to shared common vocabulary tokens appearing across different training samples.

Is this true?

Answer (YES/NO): NO